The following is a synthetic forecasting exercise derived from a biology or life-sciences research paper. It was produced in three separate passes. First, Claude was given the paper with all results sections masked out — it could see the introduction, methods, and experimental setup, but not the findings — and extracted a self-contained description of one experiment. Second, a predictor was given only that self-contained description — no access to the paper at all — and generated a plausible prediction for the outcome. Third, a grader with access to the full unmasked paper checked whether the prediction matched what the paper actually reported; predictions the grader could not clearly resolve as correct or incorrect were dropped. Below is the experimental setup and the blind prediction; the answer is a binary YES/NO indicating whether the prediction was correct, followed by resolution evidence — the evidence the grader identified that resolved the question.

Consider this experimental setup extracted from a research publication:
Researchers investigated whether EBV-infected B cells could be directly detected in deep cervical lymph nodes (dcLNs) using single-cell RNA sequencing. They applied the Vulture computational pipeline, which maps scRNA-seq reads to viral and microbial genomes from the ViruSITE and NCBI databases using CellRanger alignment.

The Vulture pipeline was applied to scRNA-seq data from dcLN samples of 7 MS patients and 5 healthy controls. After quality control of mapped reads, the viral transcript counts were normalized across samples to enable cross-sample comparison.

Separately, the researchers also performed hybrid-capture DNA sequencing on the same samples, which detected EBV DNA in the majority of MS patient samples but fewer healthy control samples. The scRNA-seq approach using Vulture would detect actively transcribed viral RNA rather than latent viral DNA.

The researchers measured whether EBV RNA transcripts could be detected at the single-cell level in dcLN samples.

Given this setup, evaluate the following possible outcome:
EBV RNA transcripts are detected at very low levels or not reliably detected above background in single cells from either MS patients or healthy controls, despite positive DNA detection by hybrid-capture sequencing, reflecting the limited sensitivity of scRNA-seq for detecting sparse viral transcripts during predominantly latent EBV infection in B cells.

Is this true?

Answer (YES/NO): YES